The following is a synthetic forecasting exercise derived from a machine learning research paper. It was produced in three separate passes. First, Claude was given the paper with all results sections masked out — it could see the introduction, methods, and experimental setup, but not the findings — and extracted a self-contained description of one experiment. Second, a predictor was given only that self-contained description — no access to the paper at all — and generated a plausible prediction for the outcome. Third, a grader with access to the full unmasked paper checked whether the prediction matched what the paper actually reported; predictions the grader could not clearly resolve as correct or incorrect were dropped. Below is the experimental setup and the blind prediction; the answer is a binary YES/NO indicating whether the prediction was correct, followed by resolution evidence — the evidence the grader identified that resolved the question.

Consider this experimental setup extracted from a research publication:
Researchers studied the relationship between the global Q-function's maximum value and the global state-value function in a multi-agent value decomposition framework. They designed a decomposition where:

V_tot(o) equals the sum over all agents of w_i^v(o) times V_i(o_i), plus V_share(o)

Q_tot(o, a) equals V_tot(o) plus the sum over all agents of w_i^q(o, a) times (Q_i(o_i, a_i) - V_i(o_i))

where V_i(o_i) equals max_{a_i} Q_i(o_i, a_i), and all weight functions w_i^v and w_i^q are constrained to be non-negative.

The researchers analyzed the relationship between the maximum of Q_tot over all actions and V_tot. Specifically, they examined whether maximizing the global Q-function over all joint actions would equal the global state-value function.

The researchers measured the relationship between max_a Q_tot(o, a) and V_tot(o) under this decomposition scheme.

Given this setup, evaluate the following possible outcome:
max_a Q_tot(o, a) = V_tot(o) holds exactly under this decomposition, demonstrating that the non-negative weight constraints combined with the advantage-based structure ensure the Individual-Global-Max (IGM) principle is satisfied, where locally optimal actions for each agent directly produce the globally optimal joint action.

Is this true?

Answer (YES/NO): YES